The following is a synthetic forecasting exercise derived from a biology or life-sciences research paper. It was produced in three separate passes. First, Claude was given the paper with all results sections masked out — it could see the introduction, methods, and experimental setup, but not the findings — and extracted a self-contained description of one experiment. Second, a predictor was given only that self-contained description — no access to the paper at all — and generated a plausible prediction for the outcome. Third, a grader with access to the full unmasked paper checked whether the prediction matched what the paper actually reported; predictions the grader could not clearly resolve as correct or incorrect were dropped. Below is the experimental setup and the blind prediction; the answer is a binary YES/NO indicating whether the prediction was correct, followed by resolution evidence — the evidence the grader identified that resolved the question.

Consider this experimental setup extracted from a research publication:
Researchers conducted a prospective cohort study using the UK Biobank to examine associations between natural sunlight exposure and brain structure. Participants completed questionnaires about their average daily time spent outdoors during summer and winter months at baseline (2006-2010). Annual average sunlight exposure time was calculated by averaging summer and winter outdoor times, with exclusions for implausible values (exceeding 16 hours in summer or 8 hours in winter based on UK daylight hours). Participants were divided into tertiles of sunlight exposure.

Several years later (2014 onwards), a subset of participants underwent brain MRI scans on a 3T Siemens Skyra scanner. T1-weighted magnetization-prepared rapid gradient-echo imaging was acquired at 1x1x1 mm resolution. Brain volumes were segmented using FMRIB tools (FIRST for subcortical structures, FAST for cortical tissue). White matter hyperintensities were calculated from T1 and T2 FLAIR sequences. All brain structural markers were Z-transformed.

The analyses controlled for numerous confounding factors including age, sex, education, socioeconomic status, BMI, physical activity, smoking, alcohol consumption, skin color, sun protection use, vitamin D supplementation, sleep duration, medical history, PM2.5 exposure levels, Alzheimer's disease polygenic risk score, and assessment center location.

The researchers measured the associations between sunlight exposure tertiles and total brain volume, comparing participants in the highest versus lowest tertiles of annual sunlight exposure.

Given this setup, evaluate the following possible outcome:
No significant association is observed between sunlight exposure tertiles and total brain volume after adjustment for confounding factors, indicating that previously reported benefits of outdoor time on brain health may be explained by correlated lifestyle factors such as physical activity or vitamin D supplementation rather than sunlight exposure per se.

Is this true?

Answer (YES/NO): NO